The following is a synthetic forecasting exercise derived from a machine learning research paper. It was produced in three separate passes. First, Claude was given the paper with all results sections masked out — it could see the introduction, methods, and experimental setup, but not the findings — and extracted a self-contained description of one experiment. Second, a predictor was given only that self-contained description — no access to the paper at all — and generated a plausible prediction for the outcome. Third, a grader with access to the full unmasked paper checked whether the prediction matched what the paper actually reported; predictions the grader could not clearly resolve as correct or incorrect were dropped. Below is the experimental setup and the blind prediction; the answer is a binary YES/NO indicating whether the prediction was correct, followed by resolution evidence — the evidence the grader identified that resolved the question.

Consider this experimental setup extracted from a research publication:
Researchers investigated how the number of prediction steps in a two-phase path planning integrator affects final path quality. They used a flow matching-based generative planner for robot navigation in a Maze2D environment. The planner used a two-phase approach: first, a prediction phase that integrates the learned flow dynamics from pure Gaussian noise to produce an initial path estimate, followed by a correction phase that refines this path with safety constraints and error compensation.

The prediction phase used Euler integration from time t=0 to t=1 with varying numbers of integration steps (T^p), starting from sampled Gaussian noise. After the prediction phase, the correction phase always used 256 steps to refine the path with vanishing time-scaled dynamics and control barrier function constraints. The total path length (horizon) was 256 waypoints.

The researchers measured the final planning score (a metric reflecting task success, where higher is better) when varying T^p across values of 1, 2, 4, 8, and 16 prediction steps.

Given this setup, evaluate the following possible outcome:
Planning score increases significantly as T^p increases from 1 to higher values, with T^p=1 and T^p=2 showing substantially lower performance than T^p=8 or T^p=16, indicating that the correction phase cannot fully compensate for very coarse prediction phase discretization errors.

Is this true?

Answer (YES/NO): NO